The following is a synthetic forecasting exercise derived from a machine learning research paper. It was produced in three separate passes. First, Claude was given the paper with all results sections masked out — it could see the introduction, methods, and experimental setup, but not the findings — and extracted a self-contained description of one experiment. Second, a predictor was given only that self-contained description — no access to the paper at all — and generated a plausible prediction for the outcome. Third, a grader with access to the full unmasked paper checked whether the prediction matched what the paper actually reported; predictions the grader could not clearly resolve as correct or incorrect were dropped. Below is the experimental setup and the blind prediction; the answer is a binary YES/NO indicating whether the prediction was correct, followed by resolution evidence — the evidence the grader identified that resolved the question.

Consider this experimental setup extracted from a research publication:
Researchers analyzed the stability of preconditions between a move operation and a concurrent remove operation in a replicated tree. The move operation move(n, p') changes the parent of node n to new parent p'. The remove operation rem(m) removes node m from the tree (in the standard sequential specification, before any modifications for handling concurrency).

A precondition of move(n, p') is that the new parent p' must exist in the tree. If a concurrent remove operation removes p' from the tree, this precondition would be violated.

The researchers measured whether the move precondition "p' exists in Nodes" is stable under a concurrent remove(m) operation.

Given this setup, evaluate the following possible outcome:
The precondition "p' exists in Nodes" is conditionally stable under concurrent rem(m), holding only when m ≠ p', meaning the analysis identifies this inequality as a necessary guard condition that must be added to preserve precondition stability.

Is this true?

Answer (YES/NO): YES